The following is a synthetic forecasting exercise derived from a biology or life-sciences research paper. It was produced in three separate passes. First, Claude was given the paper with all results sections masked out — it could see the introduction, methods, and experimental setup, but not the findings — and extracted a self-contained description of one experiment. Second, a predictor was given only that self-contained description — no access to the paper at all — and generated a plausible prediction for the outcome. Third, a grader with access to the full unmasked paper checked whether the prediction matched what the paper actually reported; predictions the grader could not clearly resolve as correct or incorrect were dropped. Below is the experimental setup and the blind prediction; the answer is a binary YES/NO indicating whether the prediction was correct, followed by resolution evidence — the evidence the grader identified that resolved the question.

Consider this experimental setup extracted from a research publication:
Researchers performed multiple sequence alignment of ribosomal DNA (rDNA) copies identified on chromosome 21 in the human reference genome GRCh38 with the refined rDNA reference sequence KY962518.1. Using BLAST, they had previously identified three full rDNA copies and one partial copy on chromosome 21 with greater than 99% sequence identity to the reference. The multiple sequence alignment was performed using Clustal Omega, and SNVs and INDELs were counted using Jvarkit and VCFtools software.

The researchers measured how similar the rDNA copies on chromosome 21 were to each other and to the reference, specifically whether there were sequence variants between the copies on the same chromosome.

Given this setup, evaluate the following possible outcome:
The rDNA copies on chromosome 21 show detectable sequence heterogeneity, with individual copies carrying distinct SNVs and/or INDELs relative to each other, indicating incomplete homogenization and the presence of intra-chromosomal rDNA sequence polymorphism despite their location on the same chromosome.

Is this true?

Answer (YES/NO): YES